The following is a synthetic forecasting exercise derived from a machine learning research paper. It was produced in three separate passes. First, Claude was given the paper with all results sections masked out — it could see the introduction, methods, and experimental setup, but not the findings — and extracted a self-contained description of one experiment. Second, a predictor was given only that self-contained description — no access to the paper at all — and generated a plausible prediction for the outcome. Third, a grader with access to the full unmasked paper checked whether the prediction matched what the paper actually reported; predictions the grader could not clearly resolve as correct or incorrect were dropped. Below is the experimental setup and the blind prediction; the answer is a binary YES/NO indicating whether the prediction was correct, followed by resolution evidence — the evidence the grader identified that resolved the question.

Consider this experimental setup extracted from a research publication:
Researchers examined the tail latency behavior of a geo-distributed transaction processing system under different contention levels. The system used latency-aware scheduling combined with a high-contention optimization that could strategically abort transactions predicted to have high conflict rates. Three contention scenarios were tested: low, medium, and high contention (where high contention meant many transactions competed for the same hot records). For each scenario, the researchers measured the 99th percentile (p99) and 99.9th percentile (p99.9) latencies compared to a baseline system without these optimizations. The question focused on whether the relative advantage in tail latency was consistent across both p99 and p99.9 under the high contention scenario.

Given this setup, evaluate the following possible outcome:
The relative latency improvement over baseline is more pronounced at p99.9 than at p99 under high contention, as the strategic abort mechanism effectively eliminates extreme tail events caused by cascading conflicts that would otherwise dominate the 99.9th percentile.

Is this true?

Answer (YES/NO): NO